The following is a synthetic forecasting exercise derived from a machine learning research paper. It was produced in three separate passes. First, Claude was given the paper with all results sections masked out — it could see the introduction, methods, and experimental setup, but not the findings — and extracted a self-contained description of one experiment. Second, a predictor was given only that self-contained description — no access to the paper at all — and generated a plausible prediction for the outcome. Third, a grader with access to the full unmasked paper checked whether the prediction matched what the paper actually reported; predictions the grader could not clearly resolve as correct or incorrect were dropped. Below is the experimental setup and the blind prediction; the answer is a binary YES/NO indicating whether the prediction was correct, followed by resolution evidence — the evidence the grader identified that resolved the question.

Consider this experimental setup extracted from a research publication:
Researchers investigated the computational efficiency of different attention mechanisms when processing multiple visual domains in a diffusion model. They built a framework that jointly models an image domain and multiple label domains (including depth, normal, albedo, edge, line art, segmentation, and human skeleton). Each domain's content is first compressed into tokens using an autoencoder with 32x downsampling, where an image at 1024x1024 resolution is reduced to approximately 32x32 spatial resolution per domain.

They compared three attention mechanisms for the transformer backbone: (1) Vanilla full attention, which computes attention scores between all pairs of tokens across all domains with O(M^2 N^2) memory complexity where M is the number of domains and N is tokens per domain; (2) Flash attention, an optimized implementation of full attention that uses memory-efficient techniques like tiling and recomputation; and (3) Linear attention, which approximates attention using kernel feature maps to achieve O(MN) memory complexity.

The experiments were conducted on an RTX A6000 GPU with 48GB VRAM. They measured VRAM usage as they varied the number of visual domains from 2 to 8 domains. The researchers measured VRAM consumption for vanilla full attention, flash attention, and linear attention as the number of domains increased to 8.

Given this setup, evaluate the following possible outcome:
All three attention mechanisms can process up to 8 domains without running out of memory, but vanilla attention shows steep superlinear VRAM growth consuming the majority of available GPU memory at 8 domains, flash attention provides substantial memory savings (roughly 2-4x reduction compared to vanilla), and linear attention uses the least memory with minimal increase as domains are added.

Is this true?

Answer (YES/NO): NO